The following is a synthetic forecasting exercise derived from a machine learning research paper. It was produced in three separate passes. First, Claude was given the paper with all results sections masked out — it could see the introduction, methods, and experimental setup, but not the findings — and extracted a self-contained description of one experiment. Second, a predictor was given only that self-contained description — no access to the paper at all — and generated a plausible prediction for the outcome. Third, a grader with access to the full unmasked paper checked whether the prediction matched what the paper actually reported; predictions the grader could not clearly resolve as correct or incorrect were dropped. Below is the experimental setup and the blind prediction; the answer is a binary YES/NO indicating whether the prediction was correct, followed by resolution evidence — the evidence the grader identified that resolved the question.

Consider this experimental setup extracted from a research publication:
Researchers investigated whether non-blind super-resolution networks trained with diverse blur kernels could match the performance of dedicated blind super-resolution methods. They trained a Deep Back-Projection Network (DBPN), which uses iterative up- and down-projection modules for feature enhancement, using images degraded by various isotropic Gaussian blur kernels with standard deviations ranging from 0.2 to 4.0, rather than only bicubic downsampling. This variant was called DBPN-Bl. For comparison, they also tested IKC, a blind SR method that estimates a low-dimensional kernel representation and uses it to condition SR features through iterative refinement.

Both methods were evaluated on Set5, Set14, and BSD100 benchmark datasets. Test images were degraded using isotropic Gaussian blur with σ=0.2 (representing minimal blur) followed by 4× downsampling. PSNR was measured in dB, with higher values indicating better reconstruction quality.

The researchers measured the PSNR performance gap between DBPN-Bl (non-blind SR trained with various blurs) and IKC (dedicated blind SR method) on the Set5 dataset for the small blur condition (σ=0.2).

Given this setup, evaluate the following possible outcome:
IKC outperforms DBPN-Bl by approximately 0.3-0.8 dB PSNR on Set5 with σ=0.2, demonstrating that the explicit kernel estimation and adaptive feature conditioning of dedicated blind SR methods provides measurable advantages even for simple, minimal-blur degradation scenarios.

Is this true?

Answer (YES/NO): NO